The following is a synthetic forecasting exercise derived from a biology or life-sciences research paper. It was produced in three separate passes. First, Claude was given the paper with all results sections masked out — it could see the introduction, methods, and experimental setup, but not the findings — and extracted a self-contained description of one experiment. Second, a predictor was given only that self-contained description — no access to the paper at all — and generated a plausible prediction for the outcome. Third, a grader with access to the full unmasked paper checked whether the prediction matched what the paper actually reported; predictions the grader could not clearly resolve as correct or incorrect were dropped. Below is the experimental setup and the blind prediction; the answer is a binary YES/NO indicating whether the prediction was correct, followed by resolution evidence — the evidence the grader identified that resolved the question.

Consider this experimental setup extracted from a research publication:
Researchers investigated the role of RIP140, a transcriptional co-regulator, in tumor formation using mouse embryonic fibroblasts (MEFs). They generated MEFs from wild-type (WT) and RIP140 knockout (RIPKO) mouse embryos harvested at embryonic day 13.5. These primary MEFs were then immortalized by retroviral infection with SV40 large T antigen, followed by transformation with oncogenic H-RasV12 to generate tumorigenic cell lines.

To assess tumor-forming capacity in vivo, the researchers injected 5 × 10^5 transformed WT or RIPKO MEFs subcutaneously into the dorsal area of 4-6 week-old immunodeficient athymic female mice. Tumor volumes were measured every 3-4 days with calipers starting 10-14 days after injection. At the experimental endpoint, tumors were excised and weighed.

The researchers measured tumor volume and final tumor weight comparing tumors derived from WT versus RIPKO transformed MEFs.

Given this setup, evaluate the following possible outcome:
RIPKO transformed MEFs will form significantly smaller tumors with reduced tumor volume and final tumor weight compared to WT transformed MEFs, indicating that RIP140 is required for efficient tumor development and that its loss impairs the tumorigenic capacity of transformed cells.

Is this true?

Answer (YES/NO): NO